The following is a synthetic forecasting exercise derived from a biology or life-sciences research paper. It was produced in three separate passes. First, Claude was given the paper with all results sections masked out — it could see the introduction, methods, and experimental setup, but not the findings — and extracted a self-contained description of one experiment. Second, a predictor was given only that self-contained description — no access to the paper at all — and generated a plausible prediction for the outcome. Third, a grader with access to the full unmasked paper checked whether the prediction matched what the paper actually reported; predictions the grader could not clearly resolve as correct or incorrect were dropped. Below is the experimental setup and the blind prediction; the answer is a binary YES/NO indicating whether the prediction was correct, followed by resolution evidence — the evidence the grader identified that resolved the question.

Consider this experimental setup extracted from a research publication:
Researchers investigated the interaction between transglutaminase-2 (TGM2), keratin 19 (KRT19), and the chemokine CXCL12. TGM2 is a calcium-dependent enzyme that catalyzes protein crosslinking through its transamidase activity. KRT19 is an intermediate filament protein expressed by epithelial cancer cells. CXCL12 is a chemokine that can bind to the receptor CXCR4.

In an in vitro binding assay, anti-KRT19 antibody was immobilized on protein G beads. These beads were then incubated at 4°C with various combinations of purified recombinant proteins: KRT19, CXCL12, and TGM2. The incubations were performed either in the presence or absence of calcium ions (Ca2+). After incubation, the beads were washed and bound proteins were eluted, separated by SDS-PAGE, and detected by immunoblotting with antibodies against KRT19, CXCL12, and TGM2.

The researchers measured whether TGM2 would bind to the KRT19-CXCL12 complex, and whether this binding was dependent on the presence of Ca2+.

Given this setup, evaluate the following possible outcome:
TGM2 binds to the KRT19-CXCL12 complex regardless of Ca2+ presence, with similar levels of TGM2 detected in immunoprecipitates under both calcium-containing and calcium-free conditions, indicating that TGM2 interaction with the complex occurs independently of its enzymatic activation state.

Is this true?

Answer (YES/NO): NO